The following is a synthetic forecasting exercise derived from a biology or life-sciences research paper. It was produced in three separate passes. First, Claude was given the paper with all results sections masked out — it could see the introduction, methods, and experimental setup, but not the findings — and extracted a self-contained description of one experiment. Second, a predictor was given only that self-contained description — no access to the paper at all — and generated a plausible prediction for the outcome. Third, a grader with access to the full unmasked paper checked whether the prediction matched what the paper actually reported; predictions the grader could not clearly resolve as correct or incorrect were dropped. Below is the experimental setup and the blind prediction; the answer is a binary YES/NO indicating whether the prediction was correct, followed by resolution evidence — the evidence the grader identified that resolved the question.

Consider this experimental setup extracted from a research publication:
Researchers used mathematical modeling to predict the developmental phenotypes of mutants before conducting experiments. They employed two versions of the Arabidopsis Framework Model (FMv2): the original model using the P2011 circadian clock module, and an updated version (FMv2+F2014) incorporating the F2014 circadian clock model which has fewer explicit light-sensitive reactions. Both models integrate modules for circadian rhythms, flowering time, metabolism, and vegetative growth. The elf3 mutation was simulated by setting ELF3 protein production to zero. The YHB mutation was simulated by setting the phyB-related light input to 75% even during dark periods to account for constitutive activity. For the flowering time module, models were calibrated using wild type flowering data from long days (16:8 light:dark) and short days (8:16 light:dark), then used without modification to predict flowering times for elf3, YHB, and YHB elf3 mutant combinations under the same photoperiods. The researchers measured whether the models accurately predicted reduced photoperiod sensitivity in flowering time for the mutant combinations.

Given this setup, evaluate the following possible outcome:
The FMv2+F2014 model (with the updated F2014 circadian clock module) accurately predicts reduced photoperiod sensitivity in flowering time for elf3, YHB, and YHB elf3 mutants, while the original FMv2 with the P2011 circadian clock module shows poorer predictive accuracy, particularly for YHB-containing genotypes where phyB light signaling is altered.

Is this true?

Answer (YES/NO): NO